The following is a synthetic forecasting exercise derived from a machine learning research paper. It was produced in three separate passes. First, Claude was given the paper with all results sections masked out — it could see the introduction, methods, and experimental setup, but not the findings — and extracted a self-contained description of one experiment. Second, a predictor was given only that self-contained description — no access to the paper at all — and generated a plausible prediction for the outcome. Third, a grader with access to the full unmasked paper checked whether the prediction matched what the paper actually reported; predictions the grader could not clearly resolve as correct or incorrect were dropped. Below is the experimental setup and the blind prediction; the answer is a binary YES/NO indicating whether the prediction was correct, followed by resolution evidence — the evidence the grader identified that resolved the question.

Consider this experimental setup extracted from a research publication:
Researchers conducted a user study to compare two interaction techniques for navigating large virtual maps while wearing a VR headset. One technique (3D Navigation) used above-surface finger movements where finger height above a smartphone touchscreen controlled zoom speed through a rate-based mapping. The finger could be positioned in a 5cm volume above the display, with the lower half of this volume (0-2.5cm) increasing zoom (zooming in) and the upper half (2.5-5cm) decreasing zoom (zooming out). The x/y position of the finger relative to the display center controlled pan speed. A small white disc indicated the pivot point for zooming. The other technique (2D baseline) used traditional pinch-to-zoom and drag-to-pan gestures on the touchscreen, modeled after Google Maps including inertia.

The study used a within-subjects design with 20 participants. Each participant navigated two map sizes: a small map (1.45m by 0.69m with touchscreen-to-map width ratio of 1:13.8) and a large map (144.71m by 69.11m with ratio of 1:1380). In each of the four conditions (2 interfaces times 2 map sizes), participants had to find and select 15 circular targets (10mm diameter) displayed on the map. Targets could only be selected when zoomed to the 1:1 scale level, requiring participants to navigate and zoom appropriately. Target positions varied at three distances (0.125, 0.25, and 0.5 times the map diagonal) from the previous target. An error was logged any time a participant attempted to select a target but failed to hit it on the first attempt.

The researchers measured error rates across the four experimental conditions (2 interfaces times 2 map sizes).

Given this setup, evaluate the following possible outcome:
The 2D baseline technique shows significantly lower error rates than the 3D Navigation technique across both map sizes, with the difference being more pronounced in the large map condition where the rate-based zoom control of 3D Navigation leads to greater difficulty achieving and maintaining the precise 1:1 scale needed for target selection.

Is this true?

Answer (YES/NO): NO